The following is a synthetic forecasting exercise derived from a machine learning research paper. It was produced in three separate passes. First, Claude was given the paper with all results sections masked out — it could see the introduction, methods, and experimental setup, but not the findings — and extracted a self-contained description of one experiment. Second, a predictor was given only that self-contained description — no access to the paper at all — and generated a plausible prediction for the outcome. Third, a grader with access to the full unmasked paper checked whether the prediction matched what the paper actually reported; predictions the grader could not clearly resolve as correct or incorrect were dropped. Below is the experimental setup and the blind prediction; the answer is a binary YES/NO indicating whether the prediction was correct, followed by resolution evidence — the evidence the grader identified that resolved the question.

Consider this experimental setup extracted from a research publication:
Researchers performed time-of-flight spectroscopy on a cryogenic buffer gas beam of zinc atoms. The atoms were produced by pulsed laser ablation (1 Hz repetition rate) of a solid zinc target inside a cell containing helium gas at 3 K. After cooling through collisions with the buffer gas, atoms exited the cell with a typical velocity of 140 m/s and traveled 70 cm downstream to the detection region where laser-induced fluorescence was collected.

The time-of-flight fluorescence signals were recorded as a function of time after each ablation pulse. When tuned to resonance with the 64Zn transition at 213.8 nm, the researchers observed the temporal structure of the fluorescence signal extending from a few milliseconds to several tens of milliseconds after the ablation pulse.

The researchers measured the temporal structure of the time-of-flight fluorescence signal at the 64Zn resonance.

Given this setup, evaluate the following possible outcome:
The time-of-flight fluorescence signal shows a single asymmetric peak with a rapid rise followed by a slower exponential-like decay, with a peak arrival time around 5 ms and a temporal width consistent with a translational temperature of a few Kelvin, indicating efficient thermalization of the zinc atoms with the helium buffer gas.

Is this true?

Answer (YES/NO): NO